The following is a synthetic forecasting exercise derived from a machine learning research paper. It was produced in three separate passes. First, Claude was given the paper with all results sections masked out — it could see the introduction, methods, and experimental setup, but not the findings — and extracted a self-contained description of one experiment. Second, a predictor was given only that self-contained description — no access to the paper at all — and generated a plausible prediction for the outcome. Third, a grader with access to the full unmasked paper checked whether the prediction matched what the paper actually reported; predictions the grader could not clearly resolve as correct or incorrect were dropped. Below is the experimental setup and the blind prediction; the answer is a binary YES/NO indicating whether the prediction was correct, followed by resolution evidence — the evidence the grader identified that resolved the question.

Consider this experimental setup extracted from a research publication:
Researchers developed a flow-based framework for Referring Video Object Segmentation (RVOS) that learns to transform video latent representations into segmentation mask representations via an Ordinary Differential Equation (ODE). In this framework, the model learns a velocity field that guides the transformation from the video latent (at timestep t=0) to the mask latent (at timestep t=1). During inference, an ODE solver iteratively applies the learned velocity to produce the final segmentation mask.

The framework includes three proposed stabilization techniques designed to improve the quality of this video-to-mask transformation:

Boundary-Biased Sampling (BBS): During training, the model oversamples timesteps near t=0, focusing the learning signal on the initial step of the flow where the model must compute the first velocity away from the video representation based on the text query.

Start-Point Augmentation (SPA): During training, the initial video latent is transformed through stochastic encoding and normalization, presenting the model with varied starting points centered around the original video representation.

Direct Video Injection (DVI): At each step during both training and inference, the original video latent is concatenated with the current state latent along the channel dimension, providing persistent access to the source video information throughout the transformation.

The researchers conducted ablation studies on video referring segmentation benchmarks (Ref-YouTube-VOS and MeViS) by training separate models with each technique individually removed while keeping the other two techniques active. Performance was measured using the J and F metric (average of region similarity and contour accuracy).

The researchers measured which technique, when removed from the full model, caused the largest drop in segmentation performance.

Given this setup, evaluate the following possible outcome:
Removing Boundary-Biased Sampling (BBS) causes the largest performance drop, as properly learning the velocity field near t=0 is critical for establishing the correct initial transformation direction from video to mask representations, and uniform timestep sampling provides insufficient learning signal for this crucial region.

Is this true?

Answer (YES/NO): YES